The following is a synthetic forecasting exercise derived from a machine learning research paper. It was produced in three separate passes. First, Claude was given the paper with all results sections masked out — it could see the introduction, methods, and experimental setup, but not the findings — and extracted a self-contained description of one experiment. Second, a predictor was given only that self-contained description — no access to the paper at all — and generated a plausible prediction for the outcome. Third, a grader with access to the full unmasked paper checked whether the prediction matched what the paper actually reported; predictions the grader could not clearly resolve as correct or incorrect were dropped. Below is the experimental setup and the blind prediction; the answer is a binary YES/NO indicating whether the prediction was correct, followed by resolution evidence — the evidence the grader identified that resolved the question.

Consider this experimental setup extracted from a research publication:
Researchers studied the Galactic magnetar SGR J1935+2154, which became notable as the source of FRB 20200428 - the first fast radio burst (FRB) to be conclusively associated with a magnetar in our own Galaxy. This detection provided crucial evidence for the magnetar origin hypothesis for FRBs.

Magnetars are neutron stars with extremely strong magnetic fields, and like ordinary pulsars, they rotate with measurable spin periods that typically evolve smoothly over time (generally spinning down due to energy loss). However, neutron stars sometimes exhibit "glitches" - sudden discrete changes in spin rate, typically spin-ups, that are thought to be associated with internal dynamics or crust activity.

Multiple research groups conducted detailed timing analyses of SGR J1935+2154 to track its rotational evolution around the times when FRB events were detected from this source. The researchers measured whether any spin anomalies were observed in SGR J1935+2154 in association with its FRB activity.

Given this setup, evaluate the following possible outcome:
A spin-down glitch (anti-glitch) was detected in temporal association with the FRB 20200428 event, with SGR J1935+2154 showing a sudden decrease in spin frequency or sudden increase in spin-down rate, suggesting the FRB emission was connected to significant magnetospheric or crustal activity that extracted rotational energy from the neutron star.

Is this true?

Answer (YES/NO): YES